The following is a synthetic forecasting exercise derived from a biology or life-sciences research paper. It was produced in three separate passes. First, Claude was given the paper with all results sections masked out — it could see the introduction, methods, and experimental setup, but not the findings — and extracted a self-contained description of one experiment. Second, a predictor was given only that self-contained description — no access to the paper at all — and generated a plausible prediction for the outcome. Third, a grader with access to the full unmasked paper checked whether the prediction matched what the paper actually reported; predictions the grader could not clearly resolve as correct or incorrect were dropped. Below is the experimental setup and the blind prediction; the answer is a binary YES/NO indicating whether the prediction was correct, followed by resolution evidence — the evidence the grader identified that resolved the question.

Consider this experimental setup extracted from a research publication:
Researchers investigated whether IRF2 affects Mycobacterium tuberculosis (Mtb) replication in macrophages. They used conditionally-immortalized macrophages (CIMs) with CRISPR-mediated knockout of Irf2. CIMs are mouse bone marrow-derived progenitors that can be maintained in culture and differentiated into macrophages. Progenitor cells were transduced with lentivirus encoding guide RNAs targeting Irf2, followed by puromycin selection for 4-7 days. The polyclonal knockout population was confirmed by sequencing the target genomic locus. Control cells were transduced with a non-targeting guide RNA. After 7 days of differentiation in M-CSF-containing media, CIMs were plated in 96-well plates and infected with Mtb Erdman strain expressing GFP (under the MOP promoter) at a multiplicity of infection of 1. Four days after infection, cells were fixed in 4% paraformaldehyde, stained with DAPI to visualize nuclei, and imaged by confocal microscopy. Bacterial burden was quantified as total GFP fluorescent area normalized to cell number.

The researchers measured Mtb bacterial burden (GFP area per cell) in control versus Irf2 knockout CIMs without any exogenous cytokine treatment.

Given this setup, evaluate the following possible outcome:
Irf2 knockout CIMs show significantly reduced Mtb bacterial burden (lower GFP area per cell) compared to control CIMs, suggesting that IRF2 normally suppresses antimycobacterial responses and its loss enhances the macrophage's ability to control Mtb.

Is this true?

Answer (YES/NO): NO